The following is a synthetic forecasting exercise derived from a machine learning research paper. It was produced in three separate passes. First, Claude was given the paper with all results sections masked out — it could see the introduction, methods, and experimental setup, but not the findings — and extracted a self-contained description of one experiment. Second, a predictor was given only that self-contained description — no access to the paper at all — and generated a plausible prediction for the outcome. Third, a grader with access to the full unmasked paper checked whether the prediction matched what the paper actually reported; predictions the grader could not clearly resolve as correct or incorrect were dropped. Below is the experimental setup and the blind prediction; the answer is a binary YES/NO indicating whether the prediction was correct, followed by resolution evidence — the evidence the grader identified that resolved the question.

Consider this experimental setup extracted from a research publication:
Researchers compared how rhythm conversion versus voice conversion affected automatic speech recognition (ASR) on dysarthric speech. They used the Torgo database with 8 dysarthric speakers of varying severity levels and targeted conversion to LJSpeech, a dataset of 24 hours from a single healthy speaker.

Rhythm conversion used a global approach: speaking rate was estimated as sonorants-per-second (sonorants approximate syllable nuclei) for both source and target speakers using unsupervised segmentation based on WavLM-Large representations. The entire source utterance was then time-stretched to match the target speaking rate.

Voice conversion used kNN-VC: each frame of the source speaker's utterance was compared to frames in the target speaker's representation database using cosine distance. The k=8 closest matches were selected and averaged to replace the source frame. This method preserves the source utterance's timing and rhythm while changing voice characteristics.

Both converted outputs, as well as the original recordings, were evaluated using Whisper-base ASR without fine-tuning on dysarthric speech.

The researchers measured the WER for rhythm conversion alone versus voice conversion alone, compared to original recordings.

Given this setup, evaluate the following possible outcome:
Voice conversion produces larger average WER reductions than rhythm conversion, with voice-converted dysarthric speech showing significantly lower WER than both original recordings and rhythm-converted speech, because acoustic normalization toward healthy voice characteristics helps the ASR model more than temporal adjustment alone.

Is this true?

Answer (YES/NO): NO